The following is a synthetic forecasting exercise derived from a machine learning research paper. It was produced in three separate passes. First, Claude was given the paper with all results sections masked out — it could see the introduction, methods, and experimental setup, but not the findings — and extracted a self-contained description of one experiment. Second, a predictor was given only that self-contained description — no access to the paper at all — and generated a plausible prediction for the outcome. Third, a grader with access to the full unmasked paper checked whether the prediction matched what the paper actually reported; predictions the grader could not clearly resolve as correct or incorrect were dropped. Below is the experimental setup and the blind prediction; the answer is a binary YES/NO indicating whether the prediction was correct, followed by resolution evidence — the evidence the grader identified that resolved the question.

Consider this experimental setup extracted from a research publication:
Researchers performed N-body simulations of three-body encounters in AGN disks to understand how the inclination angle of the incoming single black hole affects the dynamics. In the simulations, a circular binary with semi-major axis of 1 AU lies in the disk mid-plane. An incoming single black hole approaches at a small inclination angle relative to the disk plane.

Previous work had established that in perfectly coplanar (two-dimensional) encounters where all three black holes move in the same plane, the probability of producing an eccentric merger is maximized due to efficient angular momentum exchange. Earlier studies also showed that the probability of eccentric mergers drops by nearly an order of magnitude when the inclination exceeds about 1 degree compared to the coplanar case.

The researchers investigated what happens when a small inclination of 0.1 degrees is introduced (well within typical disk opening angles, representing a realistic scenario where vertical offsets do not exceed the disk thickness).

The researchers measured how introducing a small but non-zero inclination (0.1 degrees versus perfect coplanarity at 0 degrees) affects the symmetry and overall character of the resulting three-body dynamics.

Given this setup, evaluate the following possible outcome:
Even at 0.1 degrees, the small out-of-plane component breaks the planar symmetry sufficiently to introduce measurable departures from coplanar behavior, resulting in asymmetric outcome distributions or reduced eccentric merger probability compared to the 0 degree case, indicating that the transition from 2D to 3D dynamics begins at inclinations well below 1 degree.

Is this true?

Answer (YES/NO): YES